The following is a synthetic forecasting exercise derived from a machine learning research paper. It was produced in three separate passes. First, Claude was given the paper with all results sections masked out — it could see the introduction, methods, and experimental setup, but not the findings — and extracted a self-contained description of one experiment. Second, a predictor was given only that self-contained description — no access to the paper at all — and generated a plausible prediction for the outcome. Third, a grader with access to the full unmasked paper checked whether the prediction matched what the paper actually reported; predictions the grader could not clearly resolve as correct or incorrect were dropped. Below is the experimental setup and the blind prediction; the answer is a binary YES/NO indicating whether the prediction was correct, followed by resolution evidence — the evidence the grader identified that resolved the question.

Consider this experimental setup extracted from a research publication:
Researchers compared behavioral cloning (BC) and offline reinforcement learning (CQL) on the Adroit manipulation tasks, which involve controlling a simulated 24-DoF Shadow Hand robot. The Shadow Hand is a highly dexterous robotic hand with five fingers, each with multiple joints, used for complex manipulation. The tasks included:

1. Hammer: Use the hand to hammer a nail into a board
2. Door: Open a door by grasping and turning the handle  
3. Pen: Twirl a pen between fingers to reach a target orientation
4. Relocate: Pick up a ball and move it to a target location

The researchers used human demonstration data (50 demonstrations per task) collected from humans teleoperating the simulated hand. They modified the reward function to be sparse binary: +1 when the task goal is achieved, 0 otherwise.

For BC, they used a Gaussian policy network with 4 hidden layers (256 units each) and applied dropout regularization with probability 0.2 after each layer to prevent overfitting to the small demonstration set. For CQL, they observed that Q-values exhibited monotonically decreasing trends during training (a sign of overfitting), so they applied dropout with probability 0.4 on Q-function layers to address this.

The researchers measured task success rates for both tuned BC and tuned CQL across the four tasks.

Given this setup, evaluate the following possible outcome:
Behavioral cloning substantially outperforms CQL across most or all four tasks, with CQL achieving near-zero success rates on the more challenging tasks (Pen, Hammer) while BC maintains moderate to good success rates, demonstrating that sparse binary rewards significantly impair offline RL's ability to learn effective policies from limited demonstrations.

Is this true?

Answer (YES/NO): NO